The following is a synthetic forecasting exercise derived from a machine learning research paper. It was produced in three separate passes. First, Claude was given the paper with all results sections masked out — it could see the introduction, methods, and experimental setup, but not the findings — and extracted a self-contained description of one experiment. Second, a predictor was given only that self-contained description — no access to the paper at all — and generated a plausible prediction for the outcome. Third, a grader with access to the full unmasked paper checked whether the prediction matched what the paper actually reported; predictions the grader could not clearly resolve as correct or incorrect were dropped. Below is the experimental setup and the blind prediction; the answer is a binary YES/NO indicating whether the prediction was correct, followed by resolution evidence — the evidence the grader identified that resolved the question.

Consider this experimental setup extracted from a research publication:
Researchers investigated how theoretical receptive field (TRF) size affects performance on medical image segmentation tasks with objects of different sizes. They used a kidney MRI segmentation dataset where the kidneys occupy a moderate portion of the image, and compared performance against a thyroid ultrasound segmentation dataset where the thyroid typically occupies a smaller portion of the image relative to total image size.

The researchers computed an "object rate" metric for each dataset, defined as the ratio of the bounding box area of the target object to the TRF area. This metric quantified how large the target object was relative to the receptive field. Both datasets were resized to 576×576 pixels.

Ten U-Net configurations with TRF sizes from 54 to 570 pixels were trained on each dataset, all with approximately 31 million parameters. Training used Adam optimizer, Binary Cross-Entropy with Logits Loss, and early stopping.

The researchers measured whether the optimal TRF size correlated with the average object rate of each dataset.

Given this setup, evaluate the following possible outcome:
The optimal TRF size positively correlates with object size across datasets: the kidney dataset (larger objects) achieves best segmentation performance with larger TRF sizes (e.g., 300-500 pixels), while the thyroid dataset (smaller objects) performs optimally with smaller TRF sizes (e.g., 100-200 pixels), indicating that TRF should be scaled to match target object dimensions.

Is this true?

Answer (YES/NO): NO